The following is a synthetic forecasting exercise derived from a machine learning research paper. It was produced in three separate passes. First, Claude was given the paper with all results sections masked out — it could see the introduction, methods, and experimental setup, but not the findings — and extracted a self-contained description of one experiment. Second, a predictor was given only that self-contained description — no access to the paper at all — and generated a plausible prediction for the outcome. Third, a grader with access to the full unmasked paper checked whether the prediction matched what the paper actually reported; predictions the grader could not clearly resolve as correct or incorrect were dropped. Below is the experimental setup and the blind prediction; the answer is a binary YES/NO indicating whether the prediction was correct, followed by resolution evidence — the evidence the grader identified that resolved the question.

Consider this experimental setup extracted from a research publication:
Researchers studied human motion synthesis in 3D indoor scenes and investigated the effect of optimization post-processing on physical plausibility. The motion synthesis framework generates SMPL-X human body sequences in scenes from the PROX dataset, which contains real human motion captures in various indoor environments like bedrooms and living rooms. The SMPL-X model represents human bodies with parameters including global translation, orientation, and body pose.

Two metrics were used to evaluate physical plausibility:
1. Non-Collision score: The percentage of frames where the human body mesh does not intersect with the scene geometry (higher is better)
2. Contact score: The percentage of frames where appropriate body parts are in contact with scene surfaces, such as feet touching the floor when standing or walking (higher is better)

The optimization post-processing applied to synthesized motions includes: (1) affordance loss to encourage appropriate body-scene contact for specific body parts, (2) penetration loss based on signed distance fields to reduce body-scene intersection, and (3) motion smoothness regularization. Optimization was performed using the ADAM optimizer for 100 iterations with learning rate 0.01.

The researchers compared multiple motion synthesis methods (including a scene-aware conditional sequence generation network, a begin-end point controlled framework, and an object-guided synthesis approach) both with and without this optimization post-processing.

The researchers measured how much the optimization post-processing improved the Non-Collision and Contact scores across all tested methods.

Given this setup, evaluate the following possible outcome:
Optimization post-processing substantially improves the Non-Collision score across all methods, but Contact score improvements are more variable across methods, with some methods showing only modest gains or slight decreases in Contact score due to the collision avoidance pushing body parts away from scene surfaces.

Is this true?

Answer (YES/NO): NO